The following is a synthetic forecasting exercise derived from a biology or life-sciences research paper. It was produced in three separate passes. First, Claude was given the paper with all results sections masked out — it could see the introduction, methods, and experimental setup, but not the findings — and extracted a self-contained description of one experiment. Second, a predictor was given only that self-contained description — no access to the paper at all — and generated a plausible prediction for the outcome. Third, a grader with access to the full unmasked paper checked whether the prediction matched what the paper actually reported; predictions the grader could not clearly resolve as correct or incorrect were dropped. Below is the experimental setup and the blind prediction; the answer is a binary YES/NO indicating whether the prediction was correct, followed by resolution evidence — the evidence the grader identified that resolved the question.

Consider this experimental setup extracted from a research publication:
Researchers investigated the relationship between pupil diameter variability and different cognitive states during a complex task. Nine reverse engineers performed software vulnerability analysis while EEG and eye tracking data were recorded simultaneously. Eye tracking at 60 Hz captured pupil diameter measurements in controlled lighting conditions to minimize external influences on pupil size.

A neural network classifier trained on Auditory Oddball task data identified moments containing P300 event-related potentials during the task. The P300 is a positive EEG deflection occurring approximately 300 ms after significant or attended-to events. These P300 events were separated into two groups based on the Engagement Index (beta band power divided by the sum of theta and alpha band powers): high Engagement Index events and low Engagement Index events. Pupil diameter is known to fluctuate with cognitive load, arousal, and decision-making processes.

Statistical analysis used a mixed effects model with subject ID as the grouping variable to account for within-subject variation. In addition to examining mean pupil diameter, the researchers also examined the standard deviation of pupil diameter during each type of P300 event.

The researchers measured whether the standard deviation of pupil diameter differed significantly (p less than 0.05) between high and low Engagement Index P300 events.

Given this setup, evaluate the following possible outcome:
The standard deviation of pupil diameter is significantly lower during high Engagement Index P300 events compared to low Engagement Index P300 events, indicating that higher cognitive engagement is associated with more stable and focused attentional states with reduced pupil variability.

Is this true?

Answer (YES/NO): YES